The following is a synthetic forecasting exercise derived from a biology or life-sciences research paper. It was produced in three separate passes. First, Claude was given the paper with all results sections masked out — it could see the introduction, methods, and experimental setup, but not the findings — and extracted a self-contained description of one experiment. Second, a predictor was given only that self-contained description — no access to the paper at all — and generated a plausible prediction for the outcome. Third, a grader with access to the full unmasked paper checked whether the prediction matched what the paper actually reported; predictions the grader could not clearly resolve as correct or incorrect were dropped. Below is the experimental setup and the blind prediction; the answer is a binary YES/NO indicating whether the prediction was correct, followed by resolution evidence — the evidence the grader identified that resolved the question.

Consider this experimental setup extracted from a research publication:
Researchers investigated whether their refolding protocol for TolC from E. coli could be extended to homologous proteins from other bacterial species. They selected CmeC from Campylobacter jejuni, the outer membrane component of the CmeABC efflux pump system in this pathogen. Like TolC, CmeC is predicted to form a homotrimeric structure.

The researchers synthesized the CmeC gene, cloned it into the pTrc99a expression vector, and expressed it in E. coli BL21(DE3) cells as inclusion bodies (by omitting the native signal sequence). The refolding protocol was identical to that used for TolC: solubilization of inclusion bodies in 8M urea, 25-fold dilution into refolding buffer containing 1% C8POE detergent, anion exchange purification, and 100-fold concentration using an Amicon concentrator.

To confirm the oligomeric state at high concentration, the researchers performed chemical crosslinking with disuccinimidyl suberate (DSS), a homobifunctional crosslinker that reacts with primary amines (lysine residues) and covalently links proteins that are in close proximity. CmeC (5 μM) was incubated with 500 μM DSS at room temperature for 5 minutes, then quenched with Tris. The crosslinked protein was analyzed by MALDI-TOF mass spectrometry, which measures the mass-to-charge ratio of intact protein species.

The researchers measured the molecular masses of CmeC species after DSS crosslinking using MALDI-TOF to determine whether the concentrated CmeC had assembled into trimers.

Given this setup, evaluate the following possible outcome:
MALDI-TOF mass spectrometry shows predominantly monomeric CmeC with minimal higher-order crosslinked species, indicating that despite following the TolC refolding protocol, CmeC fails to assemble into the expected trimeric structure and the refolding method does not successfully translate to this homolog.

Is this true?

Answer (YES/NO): NO